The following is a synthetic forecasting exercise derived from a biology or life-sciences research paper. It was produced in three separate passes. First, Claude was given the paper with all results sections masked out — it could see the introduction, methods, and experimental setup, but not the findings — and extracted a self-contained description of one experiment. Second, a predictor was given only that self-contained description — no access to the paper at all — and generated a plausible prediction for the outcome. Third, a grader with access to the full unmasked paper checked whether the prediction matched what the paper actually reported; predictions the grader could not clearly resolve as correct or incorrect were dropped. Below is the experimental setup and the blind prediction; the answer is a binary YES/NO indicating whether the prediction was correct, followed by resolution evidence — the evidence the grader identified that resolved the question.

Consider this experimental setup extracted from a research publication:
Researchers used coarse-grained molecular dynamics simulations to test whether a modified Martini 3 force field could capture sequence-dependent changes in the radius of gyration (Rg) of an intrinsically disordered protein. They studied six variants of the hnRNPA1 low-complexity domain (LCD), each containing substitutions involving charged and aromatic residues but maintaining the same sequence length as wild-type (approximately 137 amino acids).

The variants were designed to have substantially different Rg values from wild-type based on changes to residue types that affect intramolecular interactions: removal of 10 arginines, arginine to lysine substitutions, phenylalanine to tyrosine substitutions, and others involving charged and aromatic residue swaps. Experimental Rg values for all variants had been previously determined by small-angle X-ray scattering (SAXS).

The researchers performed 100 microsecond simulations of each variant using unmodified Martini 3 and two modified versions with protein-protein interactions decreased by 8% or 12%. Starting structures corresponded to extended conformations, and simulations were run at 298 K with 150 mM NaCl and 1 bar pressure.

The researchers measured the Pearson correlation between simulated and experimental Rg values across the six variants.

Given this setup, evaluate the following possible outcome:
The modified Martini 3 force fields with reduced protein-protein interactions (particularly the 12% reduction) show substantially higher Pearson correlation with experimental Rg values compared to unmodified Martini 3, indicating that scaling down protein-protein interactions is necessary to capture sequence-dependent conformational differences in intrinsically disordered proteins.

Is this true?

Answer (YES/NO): YES